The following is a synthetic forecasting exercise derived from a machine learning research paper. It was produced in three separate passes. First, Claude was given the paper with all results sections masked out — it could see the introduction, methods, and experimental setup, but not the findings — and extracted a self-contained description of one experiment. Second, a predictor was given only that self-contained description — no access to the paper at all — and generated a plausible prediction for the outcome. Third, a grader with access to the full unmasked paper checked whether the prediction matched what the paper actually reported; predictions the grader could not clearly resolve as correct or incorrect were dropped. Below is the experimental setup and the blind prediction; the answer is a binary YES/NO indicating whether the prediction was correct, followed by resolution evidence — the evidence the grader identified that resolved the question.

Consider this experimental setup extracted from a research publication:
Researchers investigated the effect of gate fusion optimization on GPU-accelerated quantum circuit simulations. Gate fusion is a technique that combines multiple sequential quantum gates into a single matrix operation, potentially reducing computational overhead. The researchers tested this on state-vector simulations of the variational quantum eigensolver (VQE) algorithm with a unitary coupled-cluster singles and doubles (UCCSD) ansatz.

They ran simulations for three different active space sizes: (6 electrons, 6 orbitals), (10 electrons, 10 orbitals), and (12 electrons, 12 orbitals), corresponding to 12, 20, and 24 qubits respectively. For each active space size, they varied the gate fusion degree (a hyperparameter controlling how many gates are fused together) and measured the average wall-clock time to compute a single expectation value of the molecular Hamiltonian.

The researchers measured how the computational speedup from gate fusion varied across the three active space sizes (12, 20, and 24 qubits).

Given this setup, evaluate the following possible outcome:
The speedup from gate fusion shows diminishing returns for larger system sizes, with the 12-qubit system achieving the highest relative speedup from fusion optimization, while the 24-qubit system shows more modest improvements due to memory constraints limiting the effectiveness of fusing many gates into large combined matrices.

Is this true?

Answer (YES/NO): NO